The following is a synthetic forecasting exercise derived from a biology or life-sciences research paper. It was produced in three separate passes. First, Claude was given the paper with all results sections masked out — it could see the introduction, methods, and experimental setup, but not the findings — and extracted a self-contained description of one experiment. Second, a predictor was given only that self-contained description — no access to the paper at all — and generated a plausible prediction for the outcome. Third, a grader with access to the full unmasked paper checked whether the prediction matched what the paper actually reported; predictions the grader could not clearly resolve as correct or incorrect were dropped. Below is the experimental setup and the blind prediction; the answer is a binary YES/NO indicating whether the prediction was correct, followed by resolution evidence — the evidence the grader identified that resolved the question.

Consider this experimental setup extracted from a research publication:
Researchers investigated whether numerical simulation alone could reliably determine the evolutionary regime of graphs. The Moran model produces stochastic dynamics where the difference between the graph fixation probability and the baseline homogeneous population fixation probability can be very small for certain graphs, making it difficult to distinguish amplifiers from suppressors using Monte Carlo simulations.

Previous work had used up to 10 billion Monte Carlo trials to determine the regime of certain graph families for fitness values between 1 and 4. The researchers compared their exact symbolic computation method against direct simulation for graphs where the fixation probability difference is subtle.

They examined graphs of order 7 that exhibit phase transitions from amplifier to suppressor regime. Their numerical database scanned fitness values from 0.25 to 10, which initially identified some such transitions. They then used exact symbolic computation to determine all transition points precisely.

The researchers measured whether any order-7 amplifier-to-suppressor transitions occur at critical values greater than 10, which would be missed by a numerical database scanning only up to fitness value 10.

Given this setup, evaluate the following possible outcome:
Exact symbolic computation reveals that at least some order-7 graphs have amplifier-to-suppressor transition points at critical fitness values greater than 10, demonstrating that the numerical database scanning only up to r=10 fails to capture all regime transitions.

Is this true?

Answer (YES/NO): YES